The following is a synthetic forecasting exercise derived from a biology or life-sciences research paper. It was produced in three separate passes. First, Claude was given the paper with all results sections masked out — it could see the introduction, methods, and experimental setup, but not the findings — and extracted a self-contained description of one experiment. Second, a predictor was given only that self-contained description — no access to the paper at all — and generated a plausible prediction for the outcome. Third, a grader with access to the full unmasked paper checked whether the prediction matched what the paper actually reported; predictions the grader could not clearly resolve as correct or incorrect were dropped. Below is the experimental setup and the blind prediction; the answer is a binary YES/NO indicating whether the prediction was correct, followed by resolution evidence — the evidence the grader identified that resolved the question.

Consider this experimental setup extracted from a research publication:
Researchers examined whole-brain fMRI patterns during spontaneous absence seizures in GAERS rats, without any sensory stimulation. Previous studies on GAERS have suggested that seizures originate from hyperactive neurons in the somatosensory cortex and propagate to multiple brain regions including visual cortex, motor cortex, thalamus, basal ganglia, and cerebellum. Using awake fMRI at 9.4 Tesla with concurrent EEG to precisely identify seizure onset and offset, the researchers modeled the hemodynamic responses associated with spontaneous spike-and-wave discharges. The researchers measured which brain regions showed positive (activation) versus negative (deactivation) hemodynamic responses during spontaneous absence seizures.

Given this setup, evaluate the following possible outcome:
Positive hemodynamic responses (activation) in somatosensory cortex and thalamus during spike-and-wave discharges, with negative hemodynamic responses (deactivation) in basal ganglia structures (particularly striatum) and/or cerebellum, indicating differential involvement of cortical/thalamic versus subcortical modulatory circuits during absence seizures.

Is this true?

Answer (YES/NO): NO